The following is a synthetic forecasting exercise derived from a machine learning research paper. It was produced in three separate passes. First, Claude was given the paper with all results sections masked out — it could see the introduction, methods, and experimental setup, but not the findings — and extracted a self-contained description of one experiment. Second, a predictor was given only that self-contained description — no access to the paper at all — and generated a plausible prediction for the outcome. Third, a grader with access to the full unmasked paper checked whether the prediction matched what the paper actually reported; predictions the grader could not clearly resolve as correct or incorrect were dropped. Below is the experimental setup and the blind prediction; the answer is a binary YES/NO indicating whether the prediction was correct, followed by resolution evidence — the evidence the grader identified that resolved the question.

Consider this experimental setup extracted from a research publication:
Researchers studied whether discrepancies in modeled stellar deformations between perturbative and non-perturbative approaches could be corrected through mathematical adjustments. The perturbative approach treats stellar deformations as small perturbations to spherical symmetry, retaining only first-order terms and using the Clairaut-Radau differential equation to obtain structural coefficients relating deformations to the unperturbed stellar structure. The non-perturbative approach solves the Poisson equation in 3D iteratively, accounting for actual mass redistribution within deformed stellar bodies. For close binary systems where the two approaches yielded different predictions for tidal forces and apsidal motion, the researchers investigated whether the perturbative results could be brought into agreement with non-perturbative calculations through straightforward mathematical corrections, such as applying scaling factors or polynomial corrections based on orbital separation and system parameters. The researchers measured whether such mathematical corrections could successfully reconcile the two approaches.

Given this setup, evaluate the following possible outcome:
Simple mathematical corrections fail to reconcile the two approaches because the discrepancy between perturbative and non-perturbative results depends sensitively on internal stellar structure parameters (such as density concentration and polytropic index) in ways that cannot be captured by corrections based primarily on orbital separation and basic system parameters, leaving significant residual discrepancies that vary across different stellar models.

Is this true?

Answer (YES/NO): YES